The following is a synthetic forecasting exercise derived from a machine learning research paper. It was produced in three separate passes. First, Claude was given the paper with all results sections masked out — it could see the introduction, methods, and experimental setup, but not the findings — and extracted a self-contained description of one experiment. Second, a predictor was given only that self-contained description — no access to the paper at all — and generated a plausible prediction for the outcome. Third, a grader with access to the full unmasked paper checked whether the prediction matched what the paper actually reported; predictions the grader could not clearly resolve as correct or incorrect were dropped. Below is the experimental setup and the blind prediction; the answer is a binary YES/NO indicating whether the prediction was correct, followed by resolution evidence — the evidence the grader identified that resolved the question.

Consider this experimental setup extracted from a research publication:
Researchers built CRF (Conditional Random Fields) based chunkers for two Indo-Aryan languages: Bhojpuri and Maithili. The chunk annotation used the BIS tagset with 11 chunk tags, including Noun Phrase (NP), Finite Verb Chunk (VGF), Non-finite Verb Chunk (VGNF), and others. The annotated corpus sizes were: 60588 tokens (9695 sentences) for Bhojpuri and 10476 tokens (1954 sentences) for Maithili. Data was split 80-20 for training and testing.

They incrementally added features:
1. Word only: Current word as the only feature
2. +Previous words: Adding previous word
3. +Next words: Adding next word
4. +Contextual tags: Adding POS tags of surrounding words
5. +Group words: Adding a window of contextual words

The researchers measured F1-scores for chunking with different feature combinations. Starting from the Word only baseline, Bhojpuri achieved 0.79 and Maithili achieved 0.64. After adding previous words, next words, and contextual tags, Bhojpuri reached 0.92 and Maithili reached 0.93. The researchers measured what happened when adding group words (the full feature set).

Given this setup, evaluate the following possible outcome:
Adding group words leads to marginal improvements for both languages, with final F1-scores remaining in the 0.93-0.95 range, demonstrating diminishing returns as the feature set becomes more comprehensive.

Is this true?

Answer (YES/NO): NO